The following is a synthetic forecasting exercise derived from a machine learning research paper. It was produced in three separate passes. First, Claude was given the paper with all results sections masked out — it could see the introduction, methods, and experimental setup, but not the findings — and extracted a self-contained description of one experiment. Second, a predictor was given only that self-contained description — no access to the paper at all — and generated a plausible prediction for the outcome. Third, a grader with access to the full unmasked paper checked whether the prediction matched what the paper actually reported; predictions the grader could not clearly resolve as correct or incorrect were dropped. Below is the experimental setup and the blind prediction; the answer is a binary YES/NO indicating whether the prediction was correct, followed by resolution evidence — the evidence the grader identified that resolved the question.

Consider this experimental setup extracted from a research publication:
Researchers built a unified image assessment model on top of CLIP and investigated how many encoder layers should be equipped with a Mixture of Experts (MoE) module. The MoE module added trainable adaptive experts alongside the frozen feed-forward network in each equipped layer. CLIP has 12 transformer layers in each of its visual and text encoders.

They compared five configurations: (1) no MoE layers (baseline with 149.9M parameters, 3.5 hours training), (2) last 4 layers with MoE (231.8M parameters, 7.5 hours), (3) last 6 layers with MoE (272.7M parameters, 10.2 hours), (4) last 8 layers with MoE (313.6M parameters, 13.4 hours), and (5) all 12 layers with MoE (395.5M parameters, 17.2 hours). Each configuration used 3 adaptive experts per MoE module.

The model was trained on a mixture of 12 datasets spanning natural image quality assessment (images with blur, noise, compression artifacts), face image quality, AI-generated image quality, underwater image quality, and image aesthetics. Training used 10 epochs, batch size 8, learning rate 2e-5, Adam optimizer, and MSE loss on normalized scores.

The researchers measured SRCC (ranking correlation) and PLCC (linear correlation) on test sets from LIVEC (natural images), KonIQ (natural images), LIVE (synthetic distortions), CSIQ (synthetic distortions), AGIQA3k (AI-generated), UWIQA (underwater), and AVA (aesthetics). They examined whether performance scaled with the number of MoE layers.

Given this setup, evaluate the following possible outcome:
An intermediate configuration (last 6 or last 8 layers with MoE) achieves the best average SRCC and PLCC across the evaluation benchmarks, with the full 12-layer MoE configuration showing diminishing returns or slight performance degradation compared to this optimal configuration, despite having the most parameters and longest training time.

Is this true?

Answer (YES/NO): YES